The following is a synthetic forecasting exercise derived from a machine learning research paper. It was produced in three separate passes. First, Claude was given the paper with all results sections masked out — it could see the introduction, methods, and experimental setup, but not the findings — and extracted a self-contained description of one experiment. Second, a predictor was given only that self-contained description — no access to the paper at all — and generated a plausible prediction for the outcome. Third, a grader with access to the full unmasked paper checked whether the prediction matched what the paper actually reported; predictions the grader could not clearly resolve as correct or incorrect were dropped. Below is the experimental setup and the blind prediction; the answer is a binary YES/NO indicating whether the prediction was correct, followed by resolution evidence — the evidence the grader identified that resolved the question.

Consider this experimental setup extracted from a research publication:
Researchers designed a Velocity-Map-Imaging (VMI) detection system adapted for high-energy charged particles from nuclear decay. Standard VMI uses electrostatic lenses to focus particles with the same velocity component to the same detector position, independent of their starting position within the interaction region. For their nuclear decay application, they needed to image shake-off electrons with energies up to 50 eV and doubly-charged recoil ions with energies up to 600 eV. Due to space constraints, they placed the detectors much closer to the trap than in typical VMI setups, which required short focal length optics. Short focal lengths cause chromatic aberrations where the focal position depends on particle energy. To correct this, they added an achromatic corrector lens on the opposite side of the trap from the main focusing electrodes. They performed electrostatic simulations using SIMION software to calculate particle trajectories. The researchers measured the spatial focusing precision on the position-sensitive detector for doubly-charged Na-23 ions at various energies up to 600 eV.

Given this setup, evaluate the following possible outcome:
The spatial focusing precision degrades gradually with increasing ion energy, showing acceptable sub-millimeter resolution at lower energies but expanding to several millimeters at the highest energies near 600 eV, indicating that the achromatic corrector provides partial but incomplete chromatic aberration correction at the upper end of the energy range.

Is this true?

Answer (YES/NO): NO